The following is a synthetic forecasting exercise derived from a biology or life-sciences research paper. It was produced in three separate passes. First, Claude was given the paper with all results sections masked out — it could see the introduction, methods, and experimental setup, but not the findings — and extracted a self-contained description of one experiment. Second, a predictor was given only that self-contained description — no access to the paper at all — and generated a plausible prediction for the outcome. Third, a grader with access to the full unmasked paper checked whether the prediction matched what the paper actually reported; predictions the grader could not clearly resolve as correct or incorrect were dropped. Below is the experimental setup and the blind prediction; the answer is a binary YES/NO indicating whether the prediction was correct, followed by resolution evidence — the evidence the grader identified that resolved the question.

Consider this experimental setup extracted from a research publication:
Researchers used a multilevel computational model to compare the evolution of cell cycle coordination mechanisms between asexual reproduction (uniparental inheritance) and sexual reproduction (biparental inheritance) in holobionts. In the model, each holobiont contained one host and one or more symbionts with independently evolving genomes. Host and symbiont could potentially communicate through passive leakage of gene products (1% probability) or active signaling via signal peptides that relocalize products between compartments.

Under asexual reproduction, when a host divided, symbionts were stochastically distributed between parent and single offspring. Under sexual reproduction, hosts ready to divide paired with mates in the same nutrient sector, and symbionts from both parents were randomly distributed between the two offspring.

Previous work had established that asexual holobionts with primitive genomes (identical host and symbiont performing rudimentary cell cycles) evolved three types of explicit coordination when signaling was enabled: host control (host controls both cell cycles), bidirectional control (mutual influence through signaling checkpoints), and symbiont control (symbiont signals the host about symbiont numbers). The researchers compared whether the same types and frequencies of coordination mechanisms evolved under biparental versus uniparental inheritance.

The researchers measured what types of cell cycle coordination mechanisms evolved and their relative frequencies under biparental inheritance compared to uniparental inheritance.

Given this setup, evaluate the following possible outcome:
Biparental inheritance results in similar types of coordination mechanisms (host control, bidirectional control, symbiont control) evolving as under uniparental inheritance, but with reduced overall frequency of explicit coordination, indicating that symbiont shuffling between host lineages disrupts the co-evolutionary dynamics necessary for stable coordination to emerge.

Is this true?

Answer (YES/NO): NO